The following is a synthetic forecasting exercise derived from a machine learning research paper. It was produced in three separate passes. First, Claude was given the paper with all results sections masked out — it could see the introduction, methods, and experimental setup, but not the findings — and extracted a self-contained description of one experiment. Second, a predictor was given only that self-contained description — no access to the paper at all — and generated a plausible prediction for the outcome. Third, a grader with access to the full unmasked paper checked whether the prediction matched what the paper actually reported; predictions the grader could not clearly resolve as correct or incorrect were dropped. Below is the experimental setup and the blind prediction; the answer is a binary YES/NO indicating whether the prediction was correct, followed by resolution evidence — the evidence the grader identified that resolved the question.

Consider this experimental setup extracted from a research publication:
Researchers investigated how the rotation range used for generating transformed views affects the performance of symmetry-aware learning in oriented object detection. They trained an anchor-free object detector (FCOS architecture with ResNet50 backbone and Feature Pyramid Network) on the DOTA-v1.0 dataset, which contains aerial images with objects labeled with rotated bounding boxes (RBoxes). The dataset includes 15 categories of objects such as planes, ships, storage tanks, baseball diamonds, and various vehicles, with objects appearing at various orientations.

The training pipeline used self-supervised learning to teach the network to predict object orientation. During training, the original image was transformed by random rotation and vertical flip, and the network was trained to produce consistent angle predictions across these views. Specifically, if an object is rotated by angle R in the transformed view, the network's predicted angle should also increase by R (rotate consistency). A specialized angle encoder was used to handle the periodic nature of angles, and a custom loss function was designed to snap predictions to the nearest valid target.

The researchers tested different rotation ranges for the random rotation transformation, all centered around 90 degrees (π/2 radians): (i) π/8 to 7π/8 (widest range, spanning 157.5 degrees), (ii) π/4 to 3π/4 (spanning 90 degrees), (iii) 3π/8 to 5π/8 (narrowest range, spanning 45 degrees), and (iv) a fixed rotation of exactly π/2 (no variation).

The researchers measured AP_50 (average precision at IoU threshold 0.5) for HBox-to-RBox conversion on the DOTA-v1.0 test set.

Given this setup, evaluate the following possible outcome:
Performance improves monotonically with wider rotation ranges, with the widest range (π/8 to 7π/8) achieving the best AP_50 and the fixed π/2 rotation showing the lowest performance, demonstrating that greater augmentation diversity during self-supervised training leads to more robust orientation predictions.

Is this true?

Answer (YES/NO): NO